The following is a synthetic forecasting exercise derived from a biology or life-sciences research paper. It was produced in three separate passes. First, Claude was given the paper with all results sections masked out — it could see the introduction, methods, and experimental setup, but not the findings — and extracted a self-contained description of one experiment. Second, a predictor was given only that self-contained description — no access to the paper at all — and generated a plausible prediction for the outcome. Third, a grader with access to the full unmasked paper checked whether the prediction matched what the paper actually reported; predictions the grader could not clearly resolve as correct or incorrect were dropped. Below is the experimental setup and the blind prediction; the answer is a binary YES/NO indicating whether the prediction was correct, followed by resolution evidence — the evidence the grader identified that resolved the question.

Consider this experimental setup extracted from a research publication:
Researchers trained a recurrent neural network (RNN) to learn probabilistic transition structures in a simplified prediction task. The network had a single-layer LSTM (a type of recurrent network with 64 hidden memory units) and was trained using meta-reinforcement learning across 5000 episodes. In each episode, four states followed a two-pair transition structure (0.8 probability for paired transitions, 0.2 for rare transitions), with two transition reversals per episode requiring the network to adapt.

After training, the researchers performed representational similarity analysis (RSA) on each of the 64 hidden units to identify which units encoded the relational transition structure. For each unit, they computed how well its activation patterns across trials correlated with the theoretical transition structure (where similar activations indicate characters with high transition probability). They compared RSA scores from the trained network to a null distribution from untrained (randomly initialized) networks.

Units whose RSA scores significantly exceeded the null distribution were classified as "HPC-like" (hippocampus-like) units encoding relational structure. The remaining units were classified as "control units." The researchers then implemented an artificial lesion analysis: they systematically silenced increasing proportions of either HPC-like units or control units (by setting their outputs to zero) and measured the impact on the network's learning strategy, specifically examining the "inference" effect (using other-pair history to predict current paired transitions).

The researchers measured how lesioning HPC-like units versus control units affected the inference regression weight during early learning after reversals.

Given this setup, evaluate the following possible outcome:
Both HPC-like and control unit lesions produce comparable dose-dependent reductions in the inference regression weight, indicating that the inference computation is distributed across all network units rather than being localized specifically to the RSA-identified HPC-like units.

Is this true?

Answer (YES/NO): NO